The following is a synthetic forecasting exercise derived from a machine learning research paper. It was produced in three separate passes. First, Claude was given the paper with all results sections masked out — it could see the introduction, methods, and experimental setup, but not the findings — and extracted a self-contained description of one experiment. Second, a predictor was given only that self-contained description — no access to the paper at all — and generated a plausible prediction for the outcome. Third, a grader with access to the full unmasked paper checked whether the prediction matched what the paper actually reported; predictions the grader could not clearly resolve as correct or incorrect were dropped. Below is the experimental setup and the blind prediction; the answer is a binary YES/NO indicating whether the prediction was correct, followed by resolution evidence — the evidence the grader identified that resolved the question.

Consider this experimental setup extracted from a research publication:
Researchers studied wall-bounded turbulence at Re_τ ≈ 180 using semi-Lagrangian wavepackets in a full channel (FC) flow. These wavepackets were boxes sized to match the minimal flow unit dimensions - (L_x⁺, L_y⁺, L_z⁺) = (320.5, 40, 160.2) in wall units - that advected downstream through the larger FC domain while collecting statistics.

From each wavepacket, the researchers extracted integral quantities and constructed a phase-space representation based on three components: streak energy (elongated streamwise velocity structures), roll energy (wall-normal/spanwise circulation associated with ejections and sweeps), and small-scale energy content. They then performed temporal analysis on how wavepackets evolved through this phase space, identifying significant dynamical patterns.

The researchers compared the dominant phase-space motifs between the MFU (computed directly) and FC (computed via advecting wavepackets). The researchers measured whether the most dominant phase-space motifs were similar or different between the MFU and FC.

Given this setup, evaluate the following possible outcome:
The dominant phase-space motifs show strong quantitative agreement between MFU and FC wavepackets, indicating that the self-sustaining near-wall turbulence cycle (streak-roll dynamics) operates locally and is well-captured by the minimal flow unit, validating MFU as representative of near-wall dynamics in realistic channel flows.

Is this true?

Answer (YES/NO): NO